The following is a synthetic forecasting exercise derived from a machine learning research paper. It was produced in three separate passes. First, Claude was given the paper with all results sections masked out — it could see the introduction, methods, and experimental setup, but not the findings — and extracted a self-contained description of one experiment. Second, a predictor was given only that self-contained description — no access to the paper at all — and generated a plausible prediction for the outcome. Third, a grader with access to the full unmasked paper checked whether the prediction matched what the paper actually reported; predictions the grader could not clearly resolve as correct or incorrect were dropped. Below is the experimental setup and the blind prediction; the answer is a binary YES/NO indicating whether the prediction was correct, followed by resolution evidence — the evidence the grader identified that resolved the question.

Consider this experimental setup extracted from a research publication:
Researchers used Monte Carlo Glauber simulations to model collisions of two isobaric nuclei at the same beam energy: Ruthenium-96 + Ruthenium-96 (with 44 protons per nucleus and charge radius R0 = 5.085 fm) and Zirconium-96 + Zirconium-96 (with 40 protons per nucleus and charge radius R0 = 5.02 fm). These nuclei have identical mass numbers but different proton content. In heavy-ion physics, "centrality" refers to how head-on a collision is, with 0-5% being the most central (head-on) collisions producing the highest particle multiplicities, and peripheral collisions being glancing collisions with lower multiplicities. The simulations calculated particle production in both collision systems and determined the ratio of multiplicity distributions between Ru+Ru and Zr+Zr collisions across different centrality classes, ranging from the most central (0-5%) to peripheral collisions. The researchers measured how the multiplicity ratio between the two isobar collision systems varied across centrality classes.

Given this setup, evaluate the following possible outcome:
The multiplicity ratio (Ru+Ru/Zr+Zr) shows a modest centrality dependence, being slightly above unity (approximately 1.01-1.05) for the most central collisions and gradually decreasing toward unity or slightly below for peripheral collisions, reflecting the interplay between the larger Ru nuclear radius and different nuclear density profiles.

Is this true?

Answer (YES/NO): NO